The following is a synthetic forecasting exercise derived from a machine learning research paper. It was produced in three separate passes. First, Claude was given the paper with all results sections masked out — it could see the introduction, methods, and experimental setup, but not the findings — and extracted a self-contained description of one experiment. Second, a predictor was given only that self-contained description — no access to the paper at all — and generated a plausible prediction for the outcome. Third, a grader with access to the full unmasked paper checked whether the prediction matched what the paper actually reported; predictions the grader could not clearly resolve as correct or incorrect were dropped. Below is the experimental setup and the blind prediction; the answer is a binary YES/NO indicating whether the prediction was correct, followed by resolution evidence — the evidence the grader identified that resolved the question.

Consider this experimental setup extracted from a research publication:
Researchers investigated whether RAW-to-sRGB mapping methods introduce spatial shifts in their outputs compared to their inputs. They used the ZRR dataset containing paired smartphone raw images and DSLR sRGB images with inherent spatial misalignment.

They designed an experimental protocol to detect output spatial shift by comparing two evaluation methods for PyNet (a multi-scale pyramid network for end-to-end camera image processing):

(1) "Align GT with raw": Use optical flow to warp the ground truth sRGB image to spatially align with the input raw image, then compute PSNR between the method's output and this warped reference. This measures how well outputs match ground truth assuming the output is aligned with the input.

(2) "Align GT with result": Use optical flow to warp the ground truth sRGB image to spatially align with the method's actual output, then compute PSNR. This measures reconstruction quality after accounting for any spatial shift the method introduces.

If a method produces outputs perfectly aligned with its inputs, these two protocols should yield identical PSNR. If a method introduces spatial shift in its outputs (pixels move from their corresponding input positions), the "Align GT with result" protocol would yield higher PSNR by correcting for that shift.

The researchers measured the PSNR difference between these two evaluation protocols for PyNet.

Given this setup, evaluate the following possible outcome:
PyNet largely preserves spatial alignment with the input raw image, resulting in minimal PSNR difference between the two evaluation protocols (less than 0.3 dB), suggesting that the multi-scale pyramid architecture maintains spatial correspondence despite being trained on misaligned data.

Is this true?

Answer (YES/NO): NO